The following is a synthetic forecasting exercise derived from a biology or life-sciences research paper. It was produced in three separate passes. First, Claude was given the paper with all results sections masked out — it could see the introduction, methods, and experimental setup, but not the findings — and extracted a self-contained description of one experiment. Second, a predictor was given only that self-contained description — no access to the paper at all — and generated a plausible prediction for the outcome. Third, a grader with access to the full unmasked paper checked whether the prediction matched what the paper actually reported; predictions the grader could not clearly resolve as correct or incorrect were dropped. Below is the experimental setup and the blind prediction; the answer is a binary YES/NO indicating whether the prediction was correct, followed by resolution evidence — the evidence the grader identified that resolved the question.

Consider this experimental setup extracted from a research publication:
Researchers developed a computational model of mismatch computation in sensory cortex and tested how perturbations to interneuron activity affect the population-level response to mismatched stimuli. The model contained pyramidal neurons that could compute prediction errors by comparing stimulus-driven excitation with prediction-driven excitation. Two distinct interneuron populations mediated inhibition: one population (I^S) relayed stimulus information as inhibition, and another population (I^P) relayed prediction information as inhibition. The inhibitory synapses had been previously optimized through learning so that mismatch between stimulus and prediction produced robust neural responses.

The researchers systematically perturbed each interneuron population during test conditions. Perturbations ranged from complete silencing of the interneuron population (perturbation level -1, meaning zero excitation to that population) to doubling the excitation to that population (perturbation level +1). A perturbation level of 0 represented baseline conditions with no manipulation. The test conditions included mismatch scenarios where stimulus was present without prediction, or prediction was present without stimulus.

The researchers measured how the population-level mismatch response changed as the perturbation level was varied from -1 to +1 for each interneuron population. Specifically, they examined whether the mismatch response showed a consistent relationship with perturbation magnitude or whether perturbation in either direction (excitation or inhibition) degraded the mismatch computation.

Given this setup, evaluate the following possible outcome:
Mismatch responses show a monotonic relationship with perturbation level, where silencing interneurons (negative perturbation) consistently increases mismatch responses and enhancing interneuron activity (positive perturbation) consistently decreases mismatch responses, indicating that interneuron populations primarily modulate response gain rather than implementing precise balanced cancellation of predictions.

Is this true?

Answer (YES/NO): NO